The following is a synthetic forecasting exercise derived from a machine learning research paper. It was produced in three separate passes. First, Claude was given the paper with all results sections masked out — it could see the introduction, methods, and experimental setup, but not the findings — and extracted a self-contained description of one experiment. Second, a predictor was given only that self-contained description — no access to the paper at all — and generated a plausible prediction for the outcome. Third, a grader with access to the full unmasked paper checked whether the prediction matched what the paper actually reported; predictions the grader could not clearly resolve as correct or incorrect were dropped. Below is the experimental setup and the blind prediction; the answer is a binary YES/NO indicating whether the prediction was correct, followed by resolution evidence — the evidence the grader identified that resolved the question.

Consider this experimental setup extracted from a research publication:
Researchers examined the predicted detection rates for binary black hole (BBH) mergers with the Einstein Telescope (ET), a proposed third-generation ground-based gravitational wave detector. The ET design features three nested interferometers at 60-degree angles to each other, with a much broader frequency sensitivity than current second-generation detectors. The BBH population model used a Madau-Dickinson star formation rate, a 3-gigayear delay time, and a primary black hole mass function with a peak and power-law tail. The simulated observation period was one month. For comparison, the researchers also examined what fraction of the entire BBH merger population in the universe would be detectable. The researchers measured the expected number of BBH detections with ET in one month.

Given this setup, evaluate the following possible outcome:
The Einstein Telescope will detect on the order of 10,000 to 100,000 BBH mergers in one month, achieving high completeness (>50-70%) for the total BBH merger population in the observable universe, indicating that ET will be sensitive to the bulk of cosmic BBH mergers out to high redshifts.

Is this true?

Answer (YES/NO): NO